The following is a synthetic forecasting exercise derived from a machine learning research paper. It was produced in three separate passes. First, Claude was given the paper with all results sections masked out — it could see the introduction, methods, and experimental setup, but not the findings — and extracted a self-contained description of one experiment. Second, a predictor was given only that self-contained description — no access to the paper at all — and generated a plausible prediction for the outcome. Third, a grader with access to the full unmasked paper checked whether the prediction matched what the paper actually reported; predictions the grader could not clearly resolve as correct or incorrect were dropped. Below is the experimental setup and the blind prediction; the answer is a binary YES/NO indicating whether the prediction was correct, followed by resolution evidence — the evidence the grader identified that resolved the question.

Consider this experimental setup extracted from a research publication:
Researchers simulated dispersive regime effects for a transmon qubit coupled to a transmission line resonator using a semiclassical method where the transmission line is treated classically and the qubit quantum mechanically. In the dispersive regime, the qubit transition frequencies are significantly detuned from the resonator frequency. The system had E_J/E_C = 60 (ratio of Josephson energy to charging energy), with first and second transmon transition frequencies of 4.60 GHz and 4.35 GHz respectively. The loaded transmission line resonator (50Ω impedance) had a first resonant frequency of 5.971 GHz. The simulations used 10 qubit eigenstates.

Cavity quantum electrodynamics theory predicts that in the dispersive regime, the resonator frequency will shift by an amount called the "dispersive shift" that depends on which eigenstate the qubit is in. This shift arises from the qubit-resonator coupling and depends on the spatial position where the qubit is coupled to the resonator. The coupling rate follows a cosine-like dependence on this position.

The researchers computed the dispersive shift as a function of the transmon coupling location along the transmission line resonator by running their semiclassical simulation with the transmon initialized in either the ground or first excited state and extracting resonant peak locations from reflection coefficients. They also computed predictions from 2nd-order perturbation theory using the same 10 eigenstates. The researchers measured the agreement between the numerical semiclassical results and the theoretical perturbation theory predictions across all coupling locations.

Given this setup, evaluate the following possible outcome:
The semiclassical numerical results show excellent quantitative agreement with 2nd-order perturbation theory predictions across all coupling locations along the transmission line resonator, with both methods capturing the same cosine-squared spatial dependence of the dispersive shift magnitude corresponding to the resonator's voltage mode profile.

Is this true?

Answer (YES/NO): YES